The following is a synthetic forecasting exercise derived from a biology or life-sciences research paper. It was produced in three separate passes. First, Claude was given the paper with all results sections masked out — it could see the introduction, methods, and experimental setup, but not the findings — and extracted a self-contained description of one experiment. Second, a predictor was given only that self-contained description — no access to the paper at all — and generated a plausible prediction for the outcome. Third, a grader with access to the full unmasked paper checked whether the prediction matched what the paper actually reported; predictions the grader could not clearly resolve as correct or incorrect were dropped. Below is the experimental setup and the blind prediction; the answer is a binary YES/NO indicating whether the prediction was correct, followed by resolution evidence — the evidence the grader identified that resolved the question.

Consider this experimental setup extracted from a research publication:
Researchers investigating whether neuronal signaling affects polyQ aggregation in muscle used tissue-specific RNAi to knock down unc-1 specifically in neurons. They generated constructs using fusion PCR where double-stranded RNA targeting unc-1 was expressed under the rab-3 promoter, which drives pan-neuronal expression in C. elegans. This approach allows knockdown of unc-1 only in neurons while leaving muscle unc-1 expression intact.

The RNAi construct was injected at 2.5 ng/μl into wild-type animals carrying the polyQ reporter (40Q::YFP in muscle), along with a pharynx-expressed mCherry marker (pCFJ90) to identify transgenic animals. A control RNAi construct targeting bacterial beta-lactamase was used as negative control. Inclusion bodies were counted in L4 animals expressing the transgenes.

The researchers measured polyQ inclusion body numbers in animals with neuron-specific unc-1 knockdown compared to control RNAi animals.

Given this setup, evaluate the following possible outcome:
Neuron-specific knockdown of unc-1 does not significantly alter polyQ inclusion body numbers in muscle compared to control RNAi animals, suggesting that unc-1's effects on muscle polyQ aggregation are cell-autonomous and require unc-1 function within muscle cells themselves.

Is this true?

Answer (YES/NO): NO